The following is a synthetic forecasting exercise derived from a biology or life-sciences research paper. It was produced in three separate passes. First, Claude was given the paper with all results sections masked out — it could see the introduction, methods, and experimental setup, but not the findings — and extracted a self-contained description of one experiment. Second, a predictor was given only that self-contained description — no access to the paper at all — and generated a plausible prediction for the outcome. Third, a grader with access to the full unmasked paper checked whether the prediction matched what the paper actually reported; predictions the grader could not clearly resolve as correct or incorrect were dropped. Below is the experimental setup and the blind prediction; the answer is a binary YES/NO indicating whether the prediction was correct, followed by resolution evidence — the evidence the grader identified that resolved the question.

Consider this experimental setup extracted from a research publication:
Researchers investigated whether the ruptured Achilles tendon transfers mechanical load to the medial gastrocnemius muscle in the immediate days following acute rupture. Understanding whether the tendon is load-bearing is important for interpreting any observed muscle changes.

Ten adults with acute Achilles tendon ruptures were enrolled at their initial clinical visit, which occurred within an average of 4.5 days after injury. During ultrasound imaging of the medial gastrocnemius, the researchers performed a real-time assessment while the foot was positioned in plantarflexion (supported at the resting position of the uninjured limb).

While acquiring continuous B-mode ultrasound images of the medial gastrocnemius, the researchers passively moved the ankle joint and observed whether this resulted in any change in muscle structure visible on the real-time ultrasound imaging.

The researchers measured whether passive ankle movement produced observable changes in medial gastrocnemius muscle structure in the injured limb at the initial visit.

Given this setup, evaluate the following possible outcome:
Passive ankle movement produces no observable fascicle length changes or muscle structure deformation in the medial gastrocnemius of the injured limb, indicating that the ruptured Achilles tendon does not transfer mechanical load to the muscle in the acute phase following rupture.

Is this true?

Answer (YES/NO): YES